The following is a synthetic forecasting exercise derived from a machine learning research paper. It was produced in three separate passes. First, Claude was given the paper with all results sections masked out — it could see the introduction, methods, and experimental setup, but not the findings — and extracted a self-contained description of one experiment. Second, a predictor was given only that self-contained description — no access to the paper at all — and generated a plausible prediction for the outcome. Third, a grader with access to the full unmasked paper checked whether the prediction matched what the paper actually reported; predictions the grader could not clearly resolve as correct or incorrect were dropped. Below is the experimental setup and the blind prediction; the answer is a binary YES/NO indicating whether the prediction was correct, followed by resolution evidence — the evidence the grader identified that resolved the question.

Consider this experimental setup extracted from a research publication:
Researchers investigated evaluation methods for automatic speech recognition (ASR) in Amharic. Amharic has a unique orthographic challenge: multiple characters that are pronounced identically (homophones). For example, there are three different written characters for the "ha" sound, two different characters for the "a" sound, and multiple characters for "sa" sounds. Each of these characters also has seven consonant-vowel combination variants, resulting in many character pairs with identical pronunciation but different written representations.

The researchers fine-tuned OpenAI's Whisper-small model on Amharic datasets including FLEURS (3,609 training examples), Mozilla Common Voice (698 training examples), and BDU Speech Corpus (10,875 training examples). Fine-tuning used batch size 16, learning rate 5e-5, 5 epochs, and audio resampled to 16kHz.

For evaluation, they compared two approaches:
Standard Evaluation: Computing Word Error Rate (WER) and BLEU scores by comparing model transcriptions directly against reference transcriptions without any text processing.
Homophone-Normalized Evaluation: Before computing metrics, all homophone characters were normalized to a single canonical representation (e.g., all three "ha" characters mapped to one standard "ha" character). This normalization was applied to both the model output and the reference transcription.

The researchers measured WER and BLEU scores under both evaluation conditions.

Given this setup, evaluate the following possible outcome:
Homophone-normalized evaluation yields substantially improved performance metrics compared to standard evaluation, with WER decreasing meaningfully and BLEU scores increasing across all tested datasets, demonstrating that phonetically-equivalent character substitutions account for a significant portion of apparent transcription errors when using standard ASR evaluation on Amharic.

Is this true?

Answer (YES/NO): NO